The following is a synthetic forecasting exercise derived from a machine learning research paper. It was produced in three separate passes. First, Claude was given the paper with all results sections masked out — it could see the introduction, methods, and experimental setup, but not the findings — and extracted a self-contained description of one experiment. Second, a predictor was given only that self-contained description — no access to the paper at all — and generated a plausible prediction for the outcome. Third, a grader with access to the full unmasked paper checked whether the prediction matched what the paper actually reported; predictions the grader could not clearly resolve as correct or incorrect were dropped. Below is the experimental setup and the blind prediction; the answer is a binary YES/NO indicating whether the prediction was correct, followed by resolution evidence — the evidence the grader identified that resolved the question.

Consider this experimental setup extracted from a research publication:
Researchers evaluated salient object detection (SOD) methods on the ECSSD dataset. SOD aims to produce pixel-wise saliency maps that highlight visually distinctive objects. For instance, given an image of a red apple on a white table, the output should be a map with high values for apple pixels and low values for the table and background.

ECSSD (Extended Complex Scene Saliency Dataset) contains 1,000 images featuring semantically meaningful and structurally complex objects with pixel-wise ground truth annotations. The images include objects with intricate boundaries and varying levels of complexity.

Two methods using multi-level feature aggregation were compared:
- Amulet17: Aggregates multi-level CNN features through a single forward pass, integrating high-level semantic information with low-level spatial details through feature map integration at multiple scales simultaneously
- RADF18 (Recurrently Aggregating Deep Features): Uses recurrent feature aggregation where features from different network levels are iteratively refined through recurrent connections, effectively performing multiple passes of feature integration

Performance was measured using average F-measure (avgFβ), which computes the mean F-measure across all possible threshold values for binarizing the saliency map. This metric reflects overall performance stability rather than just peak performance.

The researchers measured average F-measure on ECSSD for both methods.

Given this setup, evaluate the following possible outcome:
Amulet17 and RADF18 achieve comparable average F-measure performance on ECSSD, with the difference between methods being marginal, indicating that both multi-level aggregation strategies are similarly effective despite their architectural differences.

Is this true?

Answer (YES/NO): NO